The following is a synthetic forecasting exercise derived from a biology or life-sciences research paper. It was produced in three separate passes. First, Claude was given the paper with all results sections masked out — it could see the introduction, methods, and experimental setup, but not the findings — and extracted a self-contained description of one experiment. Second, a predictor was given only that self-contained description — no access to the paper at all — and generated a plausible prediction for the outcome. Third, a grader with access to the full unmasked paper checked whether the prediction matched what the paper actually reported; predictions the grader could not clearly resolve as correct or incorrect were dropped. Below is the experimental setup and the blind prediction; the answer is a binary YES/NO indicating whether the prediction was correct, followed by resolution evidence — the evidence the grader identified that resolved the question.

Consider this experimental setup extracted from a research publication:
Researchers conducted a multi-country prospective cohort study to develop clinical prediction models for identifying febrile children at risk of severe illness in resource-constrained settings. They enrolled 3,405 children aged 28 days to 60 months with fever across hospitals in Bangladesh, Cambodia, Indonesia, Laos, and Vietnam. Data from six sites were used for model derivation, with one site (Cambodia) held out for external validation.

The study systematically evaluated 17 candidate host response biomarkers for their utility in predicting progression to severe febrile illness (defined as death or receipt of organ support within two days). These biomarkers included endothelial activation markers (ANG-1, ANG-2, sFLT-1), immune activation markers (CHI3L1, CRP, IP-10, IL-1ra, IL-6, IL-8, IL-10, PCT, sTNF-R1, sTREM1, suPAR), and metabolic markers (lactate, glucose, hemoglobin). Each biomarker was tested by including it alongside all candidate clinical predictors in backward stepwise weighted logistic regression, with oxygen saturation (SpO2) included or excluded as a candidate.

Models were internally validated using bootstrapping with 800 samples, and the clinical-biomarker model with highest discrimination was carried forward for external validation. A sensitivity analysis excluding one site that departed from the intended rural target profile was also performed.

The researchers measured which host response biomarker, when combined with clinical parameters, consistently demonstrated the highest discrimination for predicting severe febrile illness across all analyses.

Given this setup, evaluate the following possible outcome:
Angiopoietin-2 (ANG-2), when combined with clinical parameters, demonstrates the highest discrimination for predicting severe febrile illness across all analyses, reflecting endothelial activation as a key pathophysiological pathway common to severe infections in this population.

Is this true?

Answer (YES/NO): NO